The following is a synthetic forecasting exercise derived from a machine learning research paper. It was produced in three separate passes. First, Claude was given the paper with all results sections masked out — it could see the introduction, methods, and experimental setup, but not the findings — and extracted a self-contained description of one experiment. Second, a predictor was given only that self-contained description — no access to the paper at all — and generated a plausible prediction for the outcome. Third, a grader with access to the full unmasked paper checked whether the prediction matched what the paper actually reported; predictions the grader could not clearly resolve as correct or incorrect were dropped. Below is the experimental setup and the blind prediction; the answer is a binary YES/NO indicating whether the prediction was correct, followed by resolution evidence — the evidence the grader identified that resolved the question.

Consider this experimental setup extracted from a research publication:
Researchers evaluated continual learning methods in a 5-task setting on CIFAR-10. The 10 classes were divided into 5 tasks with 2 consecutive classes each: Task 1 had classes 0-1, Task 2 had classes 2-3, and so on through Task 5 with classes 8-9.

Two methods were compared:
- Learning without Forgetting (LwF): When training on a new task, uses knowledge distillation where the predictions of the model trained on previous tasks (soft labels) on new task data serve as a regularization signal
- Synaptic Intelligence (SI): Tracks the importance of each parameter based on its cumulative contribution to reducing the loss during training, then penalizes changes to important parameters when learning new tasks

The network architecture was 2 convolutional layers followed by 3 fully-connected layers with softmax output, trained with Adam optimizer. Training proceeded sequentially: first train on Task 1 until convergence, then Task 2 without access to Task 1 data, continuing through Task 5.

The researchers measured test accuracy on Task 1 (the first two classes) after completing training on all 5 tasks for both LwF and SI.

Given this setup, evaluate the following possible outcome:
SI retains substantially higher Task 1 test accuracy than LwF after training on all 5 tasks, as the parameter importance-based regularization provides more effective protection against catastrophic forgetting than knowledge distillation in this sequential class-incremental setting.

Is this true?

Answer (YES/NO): NO